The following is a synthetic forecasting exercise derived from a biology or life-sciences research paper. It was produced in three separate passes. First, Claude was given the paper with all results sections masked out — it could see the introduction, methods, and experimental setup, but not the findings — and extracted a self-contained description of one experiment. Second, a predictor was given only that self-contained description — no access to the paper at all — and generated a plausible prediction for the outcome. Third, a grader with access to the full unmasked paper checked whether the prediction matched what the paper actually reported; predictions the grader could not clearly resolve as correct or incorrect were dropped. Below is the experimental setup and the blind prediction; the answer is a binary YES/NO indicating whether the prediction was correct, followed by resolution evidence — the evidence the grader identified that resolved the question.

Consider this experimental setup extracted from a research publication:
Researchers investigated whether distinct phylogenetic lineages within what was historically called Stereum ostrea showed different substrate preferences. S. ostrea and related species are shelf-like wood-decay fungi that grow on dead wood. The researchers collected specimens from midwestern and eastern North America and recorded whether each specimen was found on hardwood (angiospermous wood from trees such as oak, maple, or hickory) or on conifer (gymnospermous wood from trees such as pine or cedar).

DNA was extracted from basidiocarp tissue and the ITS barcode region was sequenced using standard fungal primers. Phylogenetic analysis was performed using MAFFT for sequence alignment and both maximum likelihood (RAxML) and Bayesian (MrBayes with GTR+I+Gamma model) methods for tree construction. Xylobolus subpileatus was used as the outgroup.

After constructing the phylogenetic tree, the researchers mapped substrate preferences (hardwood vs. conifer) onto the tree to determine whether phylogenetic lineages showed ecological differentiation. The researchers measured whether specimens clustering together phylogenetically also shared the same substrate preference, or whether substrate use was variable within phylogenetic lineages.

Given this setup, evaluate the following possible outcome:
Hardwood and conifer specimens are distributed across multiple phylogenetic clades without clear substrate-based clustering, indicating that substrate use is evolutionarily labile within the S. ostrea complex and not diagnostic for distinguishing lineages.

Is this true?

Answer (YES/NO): NO